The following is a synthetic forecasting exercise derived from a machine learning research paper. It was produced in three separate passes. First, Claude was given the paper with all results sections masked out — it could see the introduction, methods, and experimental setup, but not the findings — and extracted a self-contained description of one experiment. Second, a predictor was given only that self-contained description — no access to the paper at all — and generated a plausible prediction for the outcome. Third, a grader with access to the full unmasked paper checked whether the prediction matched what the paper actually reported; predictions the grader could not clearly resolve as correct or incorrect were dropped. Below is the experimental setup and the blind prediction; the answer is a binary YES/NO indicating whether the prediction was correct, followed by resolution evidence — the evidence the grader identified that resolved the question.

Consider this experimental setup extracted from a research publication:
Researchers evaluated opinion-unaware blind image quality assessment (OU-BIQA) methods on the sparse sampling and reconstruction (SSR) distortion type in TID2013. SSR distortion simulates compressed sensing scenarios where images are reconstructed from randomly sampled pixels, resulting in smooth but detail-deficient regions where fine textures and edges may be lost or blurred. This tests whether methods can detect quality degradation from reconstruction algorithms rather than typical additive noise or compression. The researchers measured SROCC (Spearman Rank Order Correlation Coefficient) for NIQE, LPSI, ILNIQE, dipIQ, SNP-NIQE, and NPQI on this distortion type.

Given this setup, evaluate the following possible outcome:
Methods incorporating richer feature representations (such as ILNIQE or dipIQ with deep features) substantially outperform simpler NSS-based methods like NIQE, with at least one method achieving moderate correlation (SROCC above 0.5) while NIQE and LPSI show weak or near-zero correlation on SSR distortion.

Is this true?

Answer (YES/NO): NO